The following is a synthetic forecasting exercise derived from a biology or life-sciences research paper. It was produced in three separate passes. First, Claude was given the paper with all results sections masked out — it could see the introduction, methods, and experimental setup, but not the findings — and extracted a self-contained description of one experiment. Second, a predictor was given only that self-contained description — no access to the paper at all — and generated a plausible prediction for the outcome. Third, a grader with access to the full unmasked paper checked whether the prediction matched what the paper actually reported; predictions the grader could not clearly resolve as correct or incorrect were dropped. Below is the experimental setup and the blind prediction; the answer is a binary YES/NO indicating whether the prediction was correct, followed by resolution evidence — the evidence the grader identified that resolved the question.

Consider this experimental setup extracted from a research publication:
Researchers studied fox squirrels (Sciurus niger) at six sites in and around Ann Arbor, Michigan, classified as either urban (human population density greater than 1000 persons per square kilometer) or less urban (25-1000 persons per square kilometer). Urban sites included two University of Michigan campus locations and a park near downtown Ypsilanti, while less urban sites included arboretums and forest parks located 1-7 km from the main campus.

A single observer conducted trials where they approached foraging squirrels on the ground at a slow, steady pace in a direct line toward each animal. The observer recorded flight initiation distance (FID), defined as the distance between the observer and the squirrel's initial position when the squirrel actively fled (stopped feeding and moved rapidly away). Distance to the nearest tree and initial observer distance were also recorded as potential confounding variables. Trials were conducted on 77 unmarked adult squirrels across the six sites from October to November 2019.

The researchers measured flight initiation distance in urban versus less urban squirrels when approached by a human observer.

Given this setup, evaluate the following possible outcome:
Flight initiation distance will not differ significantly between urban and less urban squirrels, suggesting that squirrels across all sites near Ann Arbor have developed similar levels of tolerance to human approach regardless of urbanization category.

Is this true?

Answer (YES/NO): NO